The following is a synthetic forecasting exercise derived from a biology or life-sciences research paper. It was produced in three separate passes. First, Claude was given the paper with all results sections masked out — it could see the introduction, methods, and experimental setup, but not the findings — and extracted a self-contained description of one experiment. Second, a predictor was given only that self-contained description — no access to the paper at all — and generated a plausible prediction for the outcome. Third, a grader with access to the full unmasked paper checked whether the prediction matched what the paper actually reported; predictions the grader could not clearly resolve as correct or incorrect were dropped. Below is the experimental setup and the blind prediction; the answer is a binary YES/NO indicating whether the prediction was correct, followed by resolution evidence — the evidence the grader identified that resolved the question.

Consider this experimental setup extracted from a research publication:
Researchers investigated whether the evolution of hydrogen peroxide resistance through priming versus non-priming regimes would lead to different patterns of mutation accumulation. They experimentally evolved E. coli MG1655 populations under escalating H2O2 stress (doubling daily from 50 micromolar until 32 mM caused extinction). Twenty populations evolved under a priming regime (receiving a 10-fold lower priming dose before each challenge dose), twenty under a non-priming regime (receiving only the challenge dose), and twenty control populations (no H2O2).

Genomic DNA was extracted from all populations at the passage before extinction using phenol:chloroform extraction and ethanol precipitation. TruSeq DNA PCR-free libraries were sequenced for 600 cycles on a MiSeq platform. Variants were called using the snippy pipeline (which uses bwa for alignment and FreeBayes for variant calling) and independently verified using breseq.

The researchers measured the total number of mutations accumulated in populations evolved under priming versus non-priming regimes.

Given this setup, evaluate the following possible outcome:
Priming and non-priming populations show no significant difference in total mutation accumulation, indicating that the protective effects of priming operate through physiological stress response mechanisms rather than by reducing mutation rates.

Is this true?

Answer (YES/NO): NO